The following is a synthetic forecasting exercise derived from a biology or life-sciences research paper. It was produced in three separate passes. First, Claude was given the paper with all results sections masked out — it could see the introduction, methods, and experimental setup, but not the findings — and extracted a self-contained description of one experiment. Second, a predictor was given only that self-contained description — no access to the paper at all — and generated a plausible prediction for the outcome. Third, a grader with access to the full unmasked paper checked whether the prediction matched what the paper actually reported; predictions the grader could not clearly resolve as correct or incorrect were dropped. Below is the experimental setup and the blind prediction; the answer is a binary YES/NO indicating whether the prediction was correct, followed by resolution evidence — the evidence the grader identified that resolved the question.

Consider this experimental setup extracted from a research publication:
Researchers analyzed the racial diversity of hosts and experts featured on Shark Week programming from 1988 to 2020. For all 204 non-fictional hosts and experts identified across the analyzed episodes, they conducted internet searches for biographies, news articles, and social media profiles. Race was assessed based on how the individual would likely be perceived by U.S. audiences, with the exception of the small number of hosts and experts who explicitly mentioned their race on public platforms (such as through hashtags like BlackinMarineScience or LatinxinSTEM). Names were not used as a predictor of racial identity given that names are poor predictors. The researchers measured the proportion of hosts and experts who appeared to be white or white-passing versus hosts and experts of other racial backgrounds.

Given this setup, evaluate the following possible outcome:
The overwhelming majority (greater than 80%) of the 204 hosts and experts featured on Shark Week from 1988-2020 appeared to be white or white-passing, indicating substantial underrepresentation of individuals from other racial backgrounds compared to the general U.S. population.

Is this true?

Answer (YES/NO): YES